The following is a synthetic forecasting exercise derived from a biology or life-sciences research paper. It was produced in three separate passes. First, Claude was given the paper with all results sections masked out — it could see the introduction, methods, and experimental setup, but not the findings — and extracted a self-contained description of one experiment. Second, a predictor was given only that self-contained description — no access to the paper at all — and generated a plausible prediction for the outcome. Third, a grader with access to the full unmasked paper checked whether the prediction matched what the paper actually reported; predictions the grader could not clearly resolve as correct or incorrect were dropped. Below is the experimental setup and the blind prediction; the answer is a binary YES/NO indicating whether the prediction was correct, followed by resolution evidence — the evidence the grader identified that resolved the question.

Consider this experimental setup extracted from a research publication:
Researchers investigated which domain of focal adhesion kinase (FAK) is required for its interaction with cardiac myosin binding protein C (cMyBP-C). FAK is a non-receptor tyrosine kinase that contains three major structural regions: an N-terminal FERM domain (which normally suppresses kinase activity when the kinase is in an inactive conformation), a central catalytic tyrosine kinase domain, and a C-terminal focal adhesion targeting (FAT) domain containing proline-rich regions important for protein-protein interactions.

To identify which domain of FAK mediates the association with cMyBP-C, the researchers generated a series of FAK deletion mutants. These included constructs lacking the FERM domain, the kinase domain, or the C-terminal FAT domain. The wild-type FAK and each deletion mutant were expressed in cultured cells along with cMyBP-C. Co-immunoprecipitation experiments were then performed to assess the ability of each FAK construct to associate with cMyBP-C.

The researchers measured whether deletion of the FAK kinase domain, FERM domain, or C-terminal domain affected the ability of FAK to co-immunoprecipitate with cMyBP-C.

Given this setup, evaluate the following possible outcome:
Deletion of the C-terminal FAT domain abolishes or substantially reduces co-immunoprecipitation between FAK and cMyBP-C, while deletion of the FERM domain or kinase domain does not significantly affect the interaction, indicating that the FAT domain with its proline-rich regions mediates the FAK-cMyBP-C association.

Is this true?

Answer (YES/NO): NO